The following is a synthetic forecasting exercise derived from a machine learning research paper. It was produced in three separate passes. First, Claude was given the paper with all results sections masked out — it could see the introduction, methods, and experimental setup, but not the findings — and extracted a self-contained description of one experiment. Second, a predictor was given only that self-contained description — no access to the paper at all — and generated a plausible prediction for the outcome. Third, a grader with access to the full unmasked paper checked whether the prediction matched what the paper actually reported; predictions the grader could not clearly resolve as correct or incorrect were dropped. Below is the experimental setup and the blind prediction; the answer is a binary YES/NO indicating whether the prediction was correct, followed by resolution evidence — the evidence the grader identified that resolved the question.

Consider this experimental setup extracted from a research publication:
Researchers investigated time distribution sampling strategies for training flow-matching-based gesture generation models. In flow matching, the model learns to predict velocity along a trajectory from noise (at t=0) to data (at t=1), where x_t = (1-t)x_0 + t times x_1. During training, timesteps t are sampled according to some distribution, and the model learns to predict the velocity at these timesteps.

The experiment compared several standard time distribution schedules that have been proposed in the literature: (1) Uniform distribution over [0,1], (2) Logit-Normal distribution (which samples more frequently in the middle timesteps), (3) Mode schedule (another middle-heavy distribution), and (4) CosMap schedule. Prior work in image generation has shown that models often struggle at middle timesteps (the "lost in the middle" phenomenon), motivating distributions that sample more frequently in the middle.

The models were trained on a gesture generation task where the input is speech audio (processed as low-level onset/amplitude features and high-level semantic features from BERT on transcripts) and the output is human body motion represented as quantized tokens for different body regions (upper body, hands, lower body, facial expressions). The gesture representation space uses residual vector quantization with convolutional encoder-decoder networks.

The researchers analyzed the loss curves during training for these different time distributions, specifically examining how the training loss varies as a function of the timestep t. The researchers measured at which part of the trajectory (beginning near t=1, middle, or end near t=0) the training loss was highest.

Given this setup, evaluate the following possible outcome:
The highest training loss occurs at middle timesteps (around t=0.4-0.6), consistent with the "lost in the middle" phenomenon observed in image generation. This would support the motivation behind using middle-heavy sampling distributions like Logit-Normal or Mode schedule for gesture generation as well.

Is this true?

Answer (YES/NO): NO